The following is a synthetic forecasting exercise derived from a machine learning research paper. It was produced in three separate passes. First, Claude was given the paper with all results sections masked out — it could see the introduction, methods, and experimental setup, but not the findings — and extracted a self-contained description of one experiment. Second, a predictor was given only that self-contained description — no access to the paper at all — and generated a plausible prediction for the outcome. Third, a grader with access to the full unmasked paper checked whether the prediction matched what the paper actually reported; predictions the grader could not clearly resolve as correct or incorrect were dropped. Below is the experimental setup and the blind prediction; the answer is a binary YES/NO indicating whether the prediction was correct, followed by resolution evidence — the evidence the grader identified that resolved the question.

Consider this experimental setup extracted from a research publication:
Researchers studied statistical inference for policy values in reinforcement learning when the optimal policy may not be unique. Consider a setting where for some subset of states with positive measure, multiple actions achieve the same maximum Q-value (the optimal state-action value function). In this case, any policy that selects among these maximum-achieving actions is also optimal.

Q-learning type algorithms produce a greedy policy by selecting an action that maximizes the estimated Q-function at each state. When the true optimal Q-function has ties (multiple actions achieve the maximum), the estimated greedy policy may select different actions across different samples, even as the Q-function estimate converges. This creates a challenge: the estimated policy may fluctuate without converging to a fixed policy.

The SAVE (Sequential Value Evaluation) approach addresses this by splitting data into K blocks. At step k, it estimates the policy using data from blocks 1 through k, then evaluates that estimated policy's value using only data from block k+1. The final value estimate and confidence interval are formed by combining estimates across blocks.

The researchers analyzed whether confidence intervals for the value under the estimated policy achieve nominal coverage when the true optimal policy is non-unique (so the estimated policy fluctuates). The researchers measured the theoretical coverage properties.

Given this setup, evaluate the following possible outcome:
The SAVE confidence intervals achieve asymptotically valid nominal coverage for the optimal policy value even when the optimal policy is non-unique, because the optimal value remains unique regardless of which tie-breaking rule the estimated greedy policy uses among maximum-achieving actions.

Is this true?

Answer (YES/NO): YES